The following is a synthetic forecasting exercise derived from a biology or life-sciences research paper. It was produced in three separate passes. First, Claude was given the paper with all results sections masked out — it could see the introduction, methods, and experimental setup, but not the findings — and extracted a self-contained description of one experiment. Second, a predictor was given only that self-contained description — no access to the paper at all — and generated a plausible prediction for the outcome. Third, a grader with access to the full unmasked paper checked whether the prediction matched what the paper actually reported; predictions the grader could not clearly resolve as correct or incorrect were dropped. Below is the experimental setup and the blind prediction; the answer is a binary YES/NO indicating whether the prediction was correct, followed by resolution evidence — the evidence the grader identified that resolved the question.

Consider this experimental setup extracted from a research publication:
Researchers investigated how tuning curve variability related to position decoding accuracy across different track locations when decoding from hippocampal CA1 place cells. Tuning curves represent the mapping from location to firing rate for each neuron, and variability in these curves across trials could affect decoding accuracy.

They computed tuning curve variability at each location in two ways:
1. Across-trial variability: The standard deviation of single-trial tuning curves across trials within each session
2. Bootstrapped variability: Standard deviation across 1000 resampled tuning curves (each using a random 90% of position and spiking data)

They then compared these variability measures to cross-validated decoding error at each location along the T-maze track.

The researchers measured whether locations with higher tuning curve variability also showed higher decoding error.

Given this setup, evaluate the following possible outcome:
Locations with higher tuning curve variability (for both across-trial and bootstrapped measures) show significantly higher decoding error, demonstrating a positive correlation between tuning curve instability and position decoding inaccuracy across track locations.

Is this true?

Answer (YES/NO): NO